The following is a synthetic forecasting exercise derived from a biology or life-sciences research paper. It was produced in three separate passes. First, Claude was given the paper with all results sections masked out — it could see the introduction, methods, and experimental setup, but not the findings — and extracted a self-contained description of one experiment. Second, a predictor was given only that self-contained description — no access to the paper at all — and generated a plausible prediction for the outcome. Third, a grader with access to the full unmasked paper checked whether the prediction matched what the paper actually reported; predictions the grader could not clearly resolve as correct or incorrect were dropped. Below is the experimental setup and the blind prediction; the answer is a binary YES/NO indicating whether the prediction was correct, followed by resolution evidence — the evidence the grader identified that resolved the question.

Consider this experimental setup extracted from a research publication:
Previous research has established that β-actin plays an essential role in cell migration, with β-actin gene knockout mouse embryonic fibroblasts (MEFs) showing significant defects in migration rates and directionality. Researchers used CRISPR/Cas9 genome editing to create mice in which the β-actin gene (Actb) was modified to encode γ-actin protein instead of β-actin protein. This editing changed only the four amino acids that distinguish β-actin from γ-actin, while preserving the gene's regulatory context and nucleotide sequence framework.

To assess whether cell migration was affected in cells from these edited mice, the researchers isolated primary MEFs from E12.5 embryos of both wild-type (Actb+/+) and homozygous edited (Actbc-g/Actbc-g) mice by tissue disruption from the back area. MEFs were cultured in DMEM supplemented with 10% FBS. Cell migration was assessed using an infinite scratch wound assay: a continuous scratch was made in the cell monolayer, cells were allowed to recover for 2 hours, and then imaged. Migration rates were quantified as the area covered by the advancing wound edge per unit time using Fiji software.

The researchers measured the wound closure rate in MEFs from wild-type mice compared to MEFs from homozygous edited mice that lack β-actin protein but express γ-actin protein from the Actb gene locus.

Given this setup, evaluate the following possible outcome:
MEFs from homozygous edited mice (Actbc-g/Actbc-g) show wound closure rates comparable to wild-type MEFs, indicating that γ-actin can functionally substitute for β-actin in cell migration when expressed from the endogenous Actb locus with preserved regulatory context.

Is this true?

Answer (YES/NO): YES